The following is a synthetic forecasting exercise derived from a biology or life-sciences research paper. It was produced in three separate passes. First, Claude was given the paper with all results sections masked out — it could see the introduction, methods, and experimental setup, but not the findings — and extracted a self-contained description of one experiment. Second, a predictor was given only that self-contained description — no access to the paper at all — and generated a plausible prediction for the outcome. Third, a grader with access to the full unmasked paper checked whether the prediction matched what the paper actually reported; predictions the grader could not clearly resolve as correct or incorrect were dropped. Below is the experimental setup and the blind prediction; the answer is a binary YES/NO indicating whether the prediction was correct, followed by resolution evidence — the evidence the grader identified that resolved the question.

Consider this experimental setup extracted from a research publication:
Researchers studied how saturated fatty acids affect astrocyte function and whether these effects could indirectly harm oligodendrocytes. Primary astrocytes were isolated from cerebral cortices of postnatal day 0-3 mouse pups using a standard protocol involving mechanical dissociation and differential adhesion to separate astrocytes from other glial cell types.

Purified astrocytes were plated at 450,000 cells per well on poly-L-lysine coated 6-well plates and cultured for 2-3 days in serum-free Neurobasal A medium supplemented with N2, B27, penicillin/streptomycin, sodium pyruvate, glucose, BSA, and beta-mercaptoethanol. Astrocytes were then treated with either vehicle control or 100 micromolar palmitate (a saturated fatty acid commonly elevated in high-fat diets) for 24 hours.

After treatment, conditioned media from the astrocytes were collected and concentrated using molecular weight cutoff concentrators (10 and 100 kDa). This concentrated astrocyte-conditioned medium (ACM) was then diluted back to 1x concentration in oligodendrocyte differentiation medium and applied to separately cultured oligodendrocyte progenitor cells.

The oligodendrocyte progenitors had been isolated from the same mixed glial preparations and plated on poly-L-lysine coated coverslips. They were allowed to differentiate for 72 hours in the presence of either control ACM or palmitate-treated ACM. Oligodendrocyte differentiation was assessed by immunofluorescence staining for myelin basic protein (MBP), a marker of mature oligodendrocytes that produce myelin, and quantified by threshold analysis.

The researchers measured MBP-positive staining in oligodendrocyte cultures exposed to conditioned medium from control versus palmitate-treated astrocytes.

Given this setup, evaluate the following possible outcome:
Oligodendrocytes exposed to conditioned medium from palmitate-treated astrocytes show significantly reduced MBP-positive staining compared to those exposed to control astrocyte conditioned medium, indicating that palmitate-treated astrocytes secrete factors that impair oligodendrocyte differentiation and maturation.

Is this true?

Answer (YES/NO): YES